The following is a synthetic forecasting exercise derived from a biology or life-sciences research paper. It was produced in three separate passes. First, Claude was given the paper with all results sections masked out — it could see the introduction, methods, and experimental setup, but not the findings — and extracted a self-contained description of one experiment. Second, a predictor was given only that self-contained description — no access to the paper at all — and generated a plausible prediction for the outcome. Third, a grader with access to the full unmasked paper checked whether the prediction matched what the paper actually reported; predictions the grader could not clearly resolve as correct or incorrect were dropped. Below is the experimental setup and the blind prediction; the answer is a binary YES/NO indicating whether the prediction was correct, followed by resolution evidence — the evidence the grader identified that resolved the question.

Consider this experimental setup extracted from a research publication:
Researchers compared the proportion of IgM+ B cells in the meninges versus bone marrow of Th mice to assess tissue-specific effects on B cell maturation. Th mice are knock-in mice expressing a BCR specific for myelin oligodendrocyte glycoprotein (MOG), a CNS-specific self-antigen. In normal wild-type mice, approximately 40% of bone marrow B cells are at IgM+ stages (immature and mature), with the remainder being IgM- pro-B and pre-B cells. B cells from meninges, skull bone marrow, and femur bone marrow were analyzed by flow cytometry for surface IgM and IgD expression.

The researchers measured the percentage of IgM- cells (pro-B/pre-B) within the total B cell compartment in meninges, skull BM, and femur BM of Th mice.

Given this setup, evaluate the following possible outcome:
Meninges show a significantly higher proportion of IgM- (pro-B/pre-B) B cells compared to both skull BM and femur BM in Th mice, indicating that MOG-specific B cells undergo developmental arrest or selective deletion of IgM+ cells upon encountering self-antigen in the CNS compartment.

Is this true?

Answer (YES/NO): YES